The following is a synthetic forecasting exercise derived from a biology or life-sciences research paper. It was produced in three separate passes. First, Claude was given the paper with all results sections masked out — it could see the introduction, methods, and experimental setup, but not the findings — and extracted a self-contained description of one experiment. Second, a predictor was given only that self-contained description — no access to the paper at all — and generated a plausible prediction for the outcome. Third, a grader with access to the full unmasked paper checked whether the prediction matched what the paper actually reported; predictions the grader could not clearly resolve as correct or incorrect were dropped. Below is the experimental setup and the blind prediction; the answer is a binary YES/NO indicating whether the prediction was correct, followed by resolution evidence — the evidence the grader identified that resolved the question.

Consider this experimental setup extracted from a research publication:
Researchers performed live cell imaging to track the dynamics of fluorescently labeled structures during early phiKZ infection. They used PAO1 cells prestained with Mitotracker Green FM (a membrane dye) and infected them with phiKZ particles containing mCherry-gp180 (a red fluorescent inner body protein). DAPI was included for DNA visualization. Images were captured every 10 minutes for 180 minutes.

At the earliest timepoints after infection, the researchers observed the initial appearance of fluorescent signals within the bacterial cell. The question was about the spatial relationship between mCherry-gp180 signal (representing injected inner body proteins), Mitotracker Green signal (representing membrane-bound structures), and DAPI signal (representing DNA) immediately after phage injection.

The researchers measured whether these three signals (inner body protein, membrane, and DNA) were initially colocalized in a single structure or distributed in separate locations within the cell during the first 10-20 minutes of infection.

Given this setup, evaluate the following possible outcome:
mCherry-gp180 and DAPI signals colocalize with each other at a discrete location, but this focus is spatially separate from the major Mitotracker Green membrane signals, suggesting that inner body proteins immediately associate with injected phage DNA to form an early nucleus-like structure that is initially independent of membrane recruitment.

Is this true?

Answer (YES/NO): NO